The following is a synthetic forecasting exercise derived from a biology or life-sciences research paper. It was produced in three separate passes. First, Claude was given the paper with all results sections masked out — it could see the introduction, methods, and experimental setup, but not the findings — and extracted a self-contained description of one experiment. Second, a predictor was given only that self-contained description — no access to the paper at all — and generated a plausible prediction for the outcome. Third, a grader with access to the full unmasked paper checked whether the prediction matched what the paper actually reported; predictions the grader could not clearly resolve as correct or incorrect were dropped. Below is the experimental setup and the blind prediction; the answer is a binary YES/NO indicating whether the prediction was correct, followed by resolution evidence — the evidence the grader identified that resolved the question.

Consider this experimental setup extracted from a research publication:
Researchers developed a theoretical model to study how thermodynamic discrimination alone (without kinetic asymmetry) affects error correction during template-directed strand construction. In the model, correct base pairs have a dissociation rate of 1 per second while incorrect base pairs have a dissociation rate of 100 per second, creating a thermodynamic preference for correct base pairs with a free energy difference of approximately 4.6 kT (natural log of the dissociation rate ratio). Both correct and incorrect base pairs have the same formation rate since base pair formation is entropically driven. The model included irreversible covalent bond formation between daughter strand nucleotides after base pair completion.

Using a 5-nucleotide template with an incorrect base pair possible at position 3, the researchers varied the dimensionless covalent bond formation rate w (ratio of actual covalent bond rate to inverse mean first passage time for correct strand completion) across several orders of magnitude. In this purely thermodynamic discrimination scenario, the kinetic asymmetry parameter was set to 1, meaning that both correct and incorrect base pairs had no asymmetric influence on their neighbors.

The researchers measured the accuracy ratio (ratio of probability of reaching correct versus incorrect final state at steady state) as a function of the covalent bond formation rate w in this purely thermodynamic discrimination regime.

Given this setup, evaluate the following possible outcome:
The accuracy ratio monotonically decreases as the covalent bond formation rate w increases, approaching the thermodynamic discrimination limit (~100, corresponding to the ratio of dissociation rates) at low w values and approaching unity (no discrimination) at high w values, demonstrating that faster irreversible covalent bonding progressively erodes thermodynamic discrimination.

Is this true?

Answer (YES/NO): YES